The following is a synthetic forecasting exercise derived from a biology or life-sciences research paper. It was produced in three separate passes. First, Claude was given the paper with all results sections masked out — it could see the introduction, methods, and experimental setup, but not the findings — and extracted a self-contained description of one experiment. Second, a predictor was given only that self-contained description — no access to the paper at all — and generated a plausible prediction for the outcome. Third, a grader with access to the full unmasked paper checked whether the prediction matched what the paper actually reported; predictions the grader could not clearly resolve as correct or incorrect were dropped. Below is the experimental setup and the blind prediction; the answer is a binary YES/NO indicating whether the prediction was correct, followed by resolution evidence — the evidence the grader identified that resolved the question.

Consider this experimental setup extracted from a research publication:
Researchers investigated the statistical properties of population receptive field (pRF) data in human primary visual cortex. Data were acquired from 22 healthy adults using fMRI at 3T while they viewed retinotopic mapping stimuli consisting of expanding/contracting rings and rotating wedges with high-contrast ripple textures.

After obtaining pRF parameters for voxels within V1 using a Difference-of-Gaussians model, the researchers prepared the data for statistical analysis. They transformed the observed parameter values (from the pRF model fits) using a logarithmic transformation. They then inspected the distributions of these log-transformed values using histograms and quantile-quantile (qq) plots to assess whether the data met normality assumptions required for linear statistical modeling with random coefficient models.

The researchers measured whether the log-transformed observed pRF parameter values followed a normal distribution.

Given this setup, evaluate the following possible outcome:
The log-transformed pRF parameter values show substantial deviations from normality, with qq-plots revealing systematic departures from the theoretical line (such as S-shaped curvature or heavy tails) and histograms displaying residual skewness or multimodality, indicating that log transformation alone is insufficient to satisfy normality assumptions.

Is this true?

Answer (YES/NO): NO